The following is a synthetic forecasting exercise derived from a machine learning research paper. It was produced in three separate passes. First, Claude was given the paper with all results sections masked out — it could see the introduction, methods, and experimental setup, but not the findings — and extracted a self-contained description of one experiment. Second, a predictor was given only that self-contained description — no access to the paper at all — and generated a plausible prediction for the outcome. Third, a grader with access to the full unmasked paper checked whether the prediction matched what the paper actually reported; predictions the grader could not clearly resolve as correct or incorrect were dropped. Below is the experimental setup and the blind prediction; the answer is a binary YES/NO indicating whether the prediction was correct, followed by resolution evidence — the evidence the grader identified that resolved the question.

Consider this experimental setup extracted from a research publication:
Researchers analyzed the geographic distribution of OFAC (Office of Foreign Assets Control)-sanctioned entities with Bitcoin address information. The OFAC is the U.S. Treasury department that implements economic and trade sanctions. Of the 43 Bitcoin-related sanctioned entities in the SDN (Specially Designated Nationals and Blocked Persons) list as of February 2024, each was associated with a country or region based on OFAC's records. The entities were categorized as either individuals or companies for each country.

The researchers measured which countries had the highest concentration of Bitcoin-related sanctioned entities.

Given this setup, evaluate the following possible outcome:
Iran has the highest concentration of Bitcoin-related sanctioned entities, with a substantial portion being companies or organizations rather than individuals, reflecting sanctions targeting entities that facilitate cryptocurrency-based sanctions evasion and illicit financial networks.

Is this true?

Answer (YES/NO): NO